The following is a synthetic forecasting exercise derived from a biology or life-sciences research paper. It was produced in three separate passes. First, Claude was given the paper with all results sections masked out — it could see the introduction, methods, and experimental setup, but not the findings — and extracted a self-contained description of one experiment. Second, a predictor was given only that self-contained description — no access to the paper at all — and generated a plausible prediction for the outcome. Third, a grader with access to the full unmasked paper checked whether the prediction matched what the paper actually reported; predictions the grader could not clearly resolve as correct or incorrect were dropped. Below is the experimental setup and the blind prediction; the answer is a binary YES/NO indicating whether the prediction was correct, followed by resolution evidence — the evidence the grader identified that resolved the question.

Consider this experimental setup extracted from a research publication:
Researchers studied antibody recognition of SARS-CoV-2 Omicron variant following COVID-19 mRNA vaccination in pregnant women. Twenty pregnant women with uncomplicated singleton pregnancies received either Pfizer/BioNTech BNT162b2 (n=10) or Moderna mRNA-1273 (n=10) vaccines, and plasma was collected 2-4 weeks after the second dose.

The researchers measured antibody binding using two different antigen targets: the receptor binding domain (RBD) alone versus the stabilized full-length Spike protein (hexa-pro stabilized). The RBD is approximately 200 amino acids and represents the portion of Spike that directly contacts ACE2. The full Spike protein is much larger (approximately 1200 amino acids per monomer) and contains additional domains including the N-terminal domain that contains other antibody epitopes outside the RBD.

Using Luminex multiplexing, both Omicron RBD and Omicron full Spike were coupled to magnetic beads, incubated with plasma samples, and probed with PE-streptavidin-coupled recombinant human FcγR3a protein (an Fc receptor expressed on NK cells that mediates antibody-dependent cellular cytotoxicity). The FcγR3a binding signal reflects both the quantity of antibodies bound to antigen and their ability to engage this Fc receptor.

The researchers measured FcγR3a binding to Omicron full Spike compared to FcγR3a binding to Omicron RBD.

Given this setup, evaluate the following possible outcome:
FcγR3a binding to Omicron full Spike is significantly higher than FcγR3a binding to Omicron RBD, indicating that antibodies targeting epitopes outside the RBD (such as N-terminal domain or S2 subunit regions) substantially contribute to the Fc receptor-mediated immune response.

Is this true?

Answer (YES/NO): YES